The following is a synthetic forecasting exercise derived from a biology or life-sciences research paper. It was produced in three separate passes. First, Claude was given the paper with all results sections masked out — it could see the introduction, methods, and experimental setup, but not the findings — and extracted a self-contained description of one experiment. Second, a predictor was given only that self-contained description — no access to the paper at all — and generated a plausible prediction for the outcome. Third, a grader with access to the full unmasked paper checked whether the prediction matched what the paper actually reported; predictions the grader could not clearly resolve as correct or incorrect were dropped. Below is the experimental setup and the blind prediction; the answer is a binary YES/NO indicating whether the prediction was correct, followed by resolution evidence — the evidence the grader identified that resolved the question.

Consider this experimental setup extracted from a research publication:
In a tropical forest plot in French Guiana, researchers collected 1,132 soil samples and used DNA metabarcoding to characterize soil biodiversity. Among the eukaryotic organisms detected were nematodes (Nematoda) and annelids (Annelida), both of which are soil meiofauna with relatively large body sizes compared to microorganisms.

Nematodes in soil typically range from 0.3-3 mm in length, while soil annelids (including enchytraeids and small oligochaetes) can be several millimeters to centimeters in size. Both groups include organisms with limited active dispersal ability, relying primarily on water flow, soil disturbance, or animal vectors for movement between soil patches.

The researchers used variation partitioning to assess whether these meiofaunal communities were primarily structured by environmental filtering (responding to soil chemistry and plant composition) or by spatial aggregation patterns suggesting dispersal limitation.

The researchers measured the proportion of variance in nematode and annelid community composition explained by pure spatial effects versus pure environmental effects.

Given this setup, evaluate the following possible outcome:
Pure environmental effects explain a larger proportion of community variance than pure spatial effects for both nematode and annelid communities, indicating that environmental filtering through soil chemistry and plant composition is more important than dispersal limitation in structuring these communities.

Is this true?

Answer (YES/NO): NO